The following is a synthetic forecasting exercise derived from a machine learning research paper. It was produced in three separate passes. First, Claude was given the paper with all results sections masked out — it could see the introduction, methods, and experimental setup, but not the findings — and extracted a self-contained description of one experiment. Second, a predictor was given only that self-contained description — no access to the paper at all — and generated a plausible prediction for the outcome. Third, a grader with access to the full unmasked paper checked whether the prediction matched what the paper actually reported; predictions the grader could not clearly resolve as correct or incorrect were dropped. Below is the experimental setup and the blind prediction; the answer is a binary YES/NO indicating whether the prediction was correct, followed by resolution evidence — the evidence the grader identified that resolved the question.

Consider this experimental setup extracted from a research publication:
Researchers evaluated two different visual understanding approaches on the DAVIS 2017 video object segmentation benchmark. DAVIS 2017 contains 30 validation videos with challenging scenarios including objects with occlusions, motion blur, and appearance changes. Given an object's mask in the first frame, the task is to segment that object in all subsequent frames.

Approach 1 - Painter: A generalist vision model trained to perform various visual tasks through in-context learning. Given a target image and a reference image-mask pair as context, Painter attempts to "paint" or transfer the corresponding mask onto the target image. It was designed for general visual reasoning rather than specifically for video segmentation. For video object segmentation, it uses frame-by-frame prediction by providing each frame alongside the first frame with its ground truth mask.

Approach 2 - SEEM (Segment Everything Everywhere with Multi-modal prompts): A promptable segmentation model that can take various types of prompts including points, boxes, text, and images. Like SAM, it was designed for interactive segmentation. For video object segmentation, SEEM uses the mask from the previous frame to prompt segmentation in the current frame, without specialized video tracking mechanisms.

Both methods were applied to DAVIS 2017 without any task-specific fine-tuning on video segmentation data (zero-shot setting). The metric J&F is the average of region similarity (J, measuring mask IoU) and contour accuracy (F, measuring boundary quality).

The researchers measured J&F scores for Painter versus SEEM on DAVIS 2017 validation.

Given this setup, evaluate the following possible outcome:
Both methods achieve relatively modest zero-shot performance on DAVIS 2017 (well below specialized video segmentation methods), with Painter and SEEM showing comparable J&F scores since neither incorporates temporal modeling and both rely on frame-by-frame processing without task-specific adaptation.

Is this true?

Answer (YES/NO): NO